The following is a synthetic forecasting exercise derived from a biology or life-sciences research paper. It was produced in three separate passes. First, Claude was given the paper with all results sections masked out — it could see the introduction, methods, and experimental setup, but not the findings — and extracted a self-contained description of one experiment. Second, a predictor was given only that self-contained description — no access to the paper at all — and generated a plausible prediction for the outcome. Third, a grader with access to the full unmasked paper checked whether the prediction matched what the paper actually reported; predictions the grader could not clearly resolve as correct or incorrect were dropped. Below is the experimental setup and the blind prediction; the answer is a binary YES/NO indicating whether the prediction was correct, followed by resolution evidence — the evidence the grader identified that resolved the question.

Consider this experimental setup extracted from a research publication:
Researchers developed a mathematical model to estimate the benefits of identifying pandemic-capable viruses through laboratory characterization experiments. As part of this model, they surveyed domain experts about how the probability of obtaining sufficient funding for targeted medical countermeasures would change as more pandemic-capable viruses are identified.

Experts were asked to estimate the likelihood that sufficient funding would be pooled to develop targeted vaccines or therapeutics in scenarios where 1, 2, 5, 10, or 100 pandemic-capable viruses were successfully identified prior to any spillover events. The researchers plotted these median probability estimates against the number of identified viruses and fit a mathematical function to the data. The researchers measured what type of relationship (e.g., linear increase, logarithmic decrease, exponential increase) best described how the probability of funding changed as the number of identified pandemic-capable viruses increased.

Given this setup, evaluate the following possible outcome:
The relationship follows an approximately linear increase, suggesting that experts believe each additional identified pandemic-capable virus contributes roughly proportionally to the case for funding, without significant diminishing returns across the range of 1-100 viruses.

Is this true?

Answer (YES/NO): NO